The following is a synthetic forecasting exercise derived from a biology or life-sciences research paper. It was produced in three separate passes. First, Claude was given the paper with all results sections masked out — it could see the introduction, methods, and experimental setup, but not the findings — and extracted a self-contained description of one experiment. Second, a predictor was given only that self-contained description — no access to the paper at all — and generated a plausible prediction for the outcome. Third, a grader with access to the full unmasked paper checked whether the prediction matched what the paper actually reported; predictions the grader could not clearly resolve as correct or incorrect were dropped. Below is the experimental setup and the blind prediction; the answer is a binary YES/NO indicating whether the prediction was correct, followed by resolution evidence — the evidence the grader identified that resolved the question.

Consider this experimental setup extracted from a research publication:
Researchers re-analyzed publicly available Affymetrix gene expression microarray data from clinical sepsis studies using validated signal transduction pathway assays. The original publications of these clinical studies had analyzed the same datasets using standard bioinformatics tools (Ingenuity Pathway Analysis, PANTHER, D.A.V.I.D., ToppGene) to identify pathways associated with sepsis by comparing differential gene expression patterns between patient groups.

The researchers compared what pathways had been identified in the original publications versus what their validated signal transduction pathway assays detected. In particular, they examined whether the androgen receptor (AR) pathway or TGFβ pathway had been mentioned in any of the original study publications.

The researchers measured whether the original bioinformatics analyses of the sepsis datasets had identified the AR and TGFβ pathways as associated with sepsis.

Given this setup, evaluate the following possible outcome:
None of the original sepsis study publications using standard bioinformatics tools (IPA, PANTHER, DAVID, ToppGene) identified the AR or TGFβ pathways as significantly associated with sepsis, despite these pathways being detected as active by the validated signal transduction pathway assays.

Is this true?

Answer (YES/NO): YES